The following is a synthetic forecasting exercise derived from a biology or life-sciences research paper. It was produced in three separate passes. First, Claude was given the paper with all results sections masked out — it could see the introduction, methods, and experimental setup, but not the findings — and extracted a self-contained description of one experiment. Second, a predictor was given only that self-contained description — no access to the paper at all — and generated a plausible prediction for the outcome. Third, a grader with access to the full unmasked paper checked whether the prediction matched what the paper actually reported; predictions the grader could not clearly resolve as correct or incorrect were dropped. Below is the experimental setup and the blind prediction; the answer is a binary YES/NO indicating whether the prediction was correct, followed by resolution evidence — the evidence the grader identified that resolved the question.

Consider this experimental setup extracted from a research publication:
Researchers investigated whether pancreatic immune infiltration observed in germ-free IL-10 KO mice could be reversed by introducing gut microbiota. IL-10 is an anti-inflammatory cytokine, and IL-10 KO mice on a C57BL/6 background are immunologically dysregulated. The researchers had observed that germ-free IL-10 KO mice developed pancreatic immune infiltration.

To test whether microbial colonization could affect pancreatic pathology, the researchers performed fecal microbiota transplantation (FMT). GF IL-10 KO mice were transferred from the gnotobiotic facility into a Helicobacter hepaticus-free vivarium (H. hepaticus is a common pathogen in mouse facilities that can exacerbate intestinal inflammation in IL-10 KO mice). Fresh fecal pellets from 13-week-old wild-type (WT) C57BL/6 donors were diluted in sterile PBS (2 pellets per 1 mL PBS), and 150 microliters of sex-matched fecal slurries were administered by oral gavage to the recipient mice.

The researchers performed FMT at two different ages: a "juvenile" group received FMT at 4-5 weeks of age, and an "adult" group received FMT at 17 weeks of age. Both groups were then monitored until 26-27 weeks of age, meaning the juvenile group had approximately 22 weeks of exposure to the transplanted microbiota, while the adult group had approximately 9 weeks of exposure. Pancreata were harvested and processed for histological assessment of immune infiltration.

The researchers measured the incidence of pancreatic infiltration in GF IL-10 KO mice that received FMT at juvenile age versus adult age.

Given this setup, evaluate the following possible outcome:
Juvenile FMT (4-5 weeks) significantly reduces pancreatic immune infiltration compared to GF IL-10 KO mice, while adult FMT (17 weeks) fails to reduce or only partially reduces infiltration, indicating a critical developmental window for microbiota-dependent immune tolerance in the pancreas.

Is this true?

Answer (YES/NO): NO